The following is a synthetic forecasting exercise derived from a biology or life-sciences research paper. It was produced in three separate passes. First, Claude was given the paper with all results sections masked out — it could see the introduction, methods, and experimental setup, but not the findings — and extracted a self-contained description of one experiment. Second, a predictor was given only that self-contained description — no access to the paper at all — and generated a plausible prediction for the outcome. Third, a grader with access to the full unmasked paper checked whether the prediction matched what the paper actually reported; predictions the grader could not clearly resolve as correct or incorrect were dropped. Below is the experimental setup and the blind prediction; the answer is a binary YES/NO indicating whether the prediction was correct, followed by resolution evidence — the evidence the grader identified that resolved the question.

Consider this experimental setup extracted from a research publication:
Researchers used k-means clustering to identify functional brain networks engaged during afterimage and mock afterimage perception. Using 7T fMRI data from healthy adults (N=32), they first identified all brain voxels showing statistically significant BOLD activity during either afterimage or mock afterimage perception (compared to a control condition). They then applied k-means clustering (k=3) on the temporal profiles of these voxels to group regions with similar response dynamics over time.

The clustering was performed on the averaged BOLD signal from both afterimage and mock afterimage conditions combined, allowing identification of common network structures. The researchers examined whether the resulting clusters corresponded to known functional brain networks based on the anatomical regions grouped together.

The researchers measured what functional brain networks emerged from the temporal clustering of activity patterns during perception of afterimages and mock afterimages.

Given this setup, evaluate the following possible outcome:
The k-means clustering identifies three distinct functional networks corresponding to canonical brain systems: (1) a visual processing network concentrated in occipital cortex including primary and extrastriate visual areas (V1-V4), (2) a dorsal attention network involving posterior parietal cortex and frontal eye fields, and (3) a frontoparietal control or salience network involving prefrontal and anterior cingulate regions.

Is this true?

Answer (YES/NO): NO